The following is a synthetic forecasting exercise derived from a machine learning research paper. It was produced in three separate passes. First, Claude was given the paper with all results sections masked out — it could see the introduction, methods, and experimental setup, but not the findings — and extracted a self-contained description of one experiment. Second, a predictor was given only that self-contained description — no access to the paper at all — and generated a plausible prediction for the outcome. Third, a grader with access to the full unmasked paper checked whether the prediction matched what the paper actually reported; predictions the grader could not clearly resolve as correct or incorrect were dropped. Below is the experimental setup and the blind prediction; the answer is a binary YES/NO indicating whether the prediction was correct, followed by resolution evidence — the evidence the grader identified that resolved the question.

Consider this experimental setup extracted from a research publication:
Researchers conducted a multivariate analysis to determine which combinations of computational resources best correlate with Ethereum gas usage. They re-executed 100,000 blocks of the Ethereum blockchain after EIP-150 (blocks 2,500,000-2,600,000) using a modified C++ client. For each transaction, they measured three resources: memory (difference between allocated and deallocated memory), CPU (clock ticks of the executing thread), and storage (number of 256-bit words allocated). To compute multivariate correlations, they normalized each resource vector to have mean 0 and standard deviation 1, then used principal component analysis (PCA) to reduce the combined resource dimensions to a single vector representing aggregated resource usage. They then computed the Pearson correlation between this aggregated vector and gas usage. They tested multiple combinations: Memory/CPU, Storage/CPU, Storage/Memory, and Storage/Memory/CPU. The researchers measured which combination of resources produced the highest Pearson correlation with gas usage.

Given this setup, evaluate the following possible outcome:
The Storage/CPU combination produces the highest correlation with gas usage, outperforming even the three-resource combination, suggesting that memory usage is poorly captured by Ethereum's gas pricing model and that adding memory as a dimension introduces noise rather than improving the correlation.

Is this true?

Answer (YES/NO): NO